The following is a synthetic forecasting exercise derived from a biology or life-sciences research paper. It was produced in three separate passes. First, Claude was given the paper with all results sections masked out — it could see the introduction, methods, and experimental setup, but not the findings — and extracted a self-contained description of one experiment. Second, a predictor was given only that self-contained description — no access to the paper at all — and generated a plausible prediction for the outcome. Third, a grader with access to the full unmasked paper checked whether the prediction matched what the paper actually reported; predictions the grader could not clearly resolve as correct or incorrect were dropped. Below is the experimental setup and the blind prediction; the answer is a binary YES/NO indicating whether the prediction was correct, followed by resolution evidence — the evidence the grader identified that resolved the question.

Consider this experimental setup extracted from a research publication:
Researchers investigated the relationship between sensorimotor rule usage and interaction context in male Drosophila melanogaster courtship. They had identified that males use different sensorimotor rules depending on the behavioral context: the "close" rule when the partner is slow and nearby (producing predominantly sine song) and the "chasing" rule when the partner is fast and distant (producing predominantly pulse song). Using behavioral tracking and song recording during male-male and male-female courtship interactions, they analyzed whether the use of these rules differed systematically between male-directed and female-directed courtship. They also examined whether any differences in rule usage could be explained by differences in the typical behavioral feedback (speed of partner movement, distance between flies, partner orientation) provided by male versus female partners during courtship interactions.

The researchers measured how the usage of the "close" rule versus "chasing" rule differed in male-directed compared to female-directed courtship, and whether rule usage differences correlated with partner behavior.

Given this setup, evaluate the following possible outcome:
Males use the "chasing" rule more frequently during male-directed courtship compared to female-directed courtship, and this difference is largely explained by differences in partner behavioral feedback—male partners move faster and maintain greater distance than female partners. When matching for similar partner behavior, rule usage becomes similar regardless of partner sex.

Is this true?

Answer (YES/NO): NO